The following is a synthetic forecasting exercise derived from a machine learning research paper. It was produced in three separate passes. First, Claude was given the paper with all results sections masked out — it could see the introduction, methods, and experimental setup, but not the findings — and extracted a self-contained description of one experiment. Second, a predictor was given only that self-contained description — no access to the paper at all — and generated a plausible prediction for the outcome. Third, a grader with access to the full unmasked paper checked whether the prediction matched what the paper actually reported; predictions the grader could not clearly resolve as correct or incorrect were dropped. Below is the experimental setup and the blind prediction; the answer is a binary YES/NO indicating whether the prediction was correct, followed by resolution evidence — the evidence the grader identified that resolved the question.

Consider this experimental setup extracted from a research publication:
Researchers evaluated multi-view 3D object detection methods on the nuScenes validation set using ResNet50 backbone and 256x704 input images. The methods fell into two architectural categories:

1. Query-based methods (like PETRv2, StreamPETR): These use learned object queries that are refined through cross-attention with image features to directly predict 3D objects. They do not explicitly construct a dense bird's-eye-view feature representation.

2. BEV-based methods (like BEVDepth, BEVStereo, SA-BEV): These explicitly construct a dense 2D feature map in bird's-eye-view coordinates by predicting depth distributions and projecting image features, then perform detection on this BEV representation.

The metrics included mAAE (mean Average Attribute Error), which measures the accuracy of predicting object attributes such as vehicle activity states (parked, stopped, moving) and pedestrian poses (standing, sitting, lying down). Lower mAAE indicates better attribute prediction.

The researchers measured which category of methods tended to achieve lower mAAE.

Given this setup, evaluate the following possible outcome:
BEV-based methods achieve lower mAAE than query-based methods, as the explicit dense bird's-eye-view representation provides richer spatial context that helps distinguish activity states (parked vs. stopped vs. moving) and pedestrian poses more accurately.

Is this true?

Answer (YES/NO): NO